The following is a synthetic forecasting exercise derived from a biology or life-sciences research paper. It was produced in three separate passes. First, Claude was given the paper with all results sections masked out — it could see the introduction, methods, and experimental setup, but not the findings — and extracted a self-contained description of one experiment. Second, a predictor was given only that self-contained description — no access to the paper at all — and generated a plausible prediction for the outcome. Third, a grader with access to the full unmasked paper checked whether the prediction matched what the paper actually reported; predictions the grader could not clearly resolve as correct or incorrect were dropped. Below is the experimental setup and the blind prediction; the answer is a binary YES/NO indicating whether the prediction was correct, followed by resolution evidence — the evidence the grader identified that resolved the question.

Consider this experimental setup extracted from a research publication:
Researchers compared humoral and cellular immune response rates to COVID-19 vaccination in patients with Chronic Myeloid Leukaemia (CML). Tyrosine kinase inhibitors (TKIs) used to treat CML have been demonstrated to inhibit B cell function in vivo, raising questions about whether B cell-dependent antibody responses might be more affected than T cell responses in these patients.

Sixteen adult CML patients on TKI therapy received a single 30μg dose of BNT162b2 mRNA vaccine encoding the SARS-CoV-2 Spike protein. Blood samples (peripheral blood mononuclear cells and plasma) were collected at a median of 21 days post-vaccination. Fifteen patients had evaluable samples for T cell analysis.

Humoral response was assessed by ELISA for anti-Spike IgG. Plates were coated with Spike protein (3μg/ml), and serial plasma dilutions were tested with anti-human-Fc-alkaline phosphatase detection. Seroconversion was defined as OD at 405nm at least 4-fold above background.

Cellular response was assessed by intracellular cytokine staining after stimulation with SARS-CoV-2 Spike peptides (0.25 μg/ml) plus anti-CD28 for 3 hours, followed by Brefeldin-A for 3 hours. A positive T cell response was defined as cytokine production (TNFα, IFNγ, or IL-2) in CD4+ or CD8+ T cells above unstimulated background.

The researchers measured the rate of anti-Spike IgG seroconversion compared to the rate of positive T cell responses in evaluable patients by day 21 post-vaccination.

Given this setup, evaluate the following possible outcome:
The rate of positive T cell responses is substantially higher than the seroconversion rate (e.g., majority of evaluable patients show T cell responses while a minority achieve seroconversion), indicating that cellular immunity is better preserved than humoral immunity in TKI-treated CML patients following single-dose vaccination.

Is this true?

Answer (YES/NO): NO